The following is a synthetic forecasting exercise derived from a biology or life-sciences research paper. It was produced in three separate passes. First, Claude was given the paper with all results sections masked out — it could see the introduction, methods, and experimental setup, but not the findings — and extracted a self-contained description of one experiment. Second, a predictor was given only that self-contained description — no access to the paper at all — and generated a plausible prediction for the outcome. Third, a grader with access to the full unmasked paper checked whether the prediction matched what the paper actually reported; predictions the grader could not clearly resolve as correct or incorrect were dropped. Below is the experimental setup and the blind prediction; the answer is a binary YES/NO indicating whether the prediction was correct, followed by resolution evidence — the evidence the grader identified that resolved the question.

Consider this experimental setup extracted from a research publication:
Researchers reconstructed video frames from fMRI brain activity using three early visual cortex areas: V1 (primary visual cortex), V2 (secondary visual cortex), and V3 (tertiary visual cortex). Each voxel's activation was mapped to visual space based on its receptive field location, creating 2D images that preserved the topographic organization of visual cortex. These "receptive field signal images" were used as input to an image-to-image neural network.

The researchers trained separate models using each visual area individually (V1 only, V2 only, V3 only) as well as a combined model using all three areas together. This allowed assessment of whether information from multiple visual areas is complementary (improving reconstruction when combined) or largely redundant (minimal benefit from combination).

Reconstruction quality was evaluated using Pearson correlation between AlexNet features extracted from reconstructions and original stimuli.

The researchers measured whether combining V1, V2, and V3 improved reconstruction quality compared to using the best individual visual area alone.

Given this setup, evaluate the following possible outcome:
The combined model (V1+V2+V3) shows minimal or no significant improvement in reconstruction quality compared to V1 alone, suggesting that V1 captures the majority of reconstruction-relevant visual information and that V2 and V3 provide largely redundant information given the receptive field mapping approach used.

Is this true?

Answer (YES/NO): NO